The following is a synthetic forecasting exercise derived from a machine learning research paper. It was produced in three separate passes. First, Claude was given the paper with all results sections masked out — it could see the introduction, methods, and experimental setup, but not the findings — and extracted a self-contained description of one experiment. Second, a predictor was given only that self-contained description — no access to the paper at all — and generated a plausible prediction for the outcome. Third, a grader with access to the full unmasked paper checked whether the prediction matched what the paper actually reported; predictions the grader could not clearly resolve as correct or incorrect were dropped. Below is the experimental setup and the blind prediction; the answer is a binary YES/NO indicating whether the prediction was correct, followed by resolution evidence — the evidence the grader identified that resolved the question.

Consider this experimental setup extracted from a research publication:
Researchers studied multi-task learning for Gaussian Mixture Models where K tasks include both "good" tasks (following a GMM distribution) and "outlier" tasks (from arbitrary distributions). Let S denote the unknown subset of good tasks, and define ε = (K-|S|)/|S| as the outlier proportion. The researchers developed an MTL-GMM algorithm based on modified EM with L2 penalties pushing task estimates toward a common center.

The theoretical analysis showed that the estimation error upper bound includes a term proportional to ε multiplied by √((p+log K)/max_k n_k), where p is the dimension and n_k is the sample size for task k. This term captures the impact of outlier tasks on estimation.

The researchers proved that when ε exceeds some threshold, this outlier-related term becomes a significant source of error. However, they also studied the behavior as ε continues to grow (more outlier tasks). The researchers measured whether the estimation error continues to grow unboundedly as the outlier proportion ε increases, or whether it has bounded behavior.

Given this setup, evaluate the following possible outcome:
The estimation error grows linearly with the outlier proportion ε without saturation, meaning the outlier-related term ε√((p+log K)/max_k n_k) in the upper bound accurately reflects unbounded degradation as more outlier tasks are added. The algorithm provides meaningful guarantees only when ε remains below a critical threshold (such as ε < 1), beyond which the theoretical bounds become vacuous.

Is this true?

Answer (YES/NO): YES